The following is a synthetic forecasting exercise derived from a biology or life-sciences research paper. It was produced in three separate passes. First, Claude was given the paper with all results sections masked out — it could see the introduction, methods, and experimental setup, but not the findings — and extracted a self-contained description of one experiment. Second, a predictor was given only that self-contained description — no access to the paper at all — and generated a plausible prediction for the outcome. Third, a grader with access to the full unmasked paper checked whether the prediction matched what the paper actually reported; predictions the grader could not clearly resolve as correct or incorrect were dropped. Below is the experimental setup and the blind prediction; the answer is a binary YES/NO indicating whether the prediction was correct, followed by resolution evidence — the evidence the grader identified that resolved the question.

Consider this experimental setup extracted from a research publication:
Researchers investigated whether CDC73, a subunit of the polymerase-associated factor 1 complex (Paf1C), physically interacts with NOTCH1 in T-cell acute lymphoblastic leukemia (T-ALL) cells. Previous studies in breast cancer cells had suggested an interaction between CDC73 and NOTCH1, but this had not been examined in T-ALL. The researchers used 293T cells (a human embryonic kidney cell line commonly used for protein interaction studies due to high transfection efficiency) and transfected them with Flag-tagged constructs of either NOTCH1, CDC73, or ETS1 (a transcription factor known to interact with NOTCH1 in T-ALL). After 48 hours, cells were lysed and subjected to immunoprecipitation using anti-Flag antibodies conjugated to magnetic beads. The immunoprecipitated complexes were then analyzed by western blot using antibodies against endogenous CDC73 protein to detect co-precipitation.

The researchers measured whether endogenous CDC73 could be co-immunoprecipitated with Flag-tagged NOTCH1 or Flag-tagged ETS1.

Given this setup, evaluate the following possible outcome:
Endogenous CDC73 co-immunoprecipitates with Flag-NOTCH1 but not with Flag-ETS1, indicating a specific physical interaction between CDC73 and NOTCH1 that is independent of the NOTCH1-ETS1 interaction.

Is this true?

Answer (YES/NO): NO